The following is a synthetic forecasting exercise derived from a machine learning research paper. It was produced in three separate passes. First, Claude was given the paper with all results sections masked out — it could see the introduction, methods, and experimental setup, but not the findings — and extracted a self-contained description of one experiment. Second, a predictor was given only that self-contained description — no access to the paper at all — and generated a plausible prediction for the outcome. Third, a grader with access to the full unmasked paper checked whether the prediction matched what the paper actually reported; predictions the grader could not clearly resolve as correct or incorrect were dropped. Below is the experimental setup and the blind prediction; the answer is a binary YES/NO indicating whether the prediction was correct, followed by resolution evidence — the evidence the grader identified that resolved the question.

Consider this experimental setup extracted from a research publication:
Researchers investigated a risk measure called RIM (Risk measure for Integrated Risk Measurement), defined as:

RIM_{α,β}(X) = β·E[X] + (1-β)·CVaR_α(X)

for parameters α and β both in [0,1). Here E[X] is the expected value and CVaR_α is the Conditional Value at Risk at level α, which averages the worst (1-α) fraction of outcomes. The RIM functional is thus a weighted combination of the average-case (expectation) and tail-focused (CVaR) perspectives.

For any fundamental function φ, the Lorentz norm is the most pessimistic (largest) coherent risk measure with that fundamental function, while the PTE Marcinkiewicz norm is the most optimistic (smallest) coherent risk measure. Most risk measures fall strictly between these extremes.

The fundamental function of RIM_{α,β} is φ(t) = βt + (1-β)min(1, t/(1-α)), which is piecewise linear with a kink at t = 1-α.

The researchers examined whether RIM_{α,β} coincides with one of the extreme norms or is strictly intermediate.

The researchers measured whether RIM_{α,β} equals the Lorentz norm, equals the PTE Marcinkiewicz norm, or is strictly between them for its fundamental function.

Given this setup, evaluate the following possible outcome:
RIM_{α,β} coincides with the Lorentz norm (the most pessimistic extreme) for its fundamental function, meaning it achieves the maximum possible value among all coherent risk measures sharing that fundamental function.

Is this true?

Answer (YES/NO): YES